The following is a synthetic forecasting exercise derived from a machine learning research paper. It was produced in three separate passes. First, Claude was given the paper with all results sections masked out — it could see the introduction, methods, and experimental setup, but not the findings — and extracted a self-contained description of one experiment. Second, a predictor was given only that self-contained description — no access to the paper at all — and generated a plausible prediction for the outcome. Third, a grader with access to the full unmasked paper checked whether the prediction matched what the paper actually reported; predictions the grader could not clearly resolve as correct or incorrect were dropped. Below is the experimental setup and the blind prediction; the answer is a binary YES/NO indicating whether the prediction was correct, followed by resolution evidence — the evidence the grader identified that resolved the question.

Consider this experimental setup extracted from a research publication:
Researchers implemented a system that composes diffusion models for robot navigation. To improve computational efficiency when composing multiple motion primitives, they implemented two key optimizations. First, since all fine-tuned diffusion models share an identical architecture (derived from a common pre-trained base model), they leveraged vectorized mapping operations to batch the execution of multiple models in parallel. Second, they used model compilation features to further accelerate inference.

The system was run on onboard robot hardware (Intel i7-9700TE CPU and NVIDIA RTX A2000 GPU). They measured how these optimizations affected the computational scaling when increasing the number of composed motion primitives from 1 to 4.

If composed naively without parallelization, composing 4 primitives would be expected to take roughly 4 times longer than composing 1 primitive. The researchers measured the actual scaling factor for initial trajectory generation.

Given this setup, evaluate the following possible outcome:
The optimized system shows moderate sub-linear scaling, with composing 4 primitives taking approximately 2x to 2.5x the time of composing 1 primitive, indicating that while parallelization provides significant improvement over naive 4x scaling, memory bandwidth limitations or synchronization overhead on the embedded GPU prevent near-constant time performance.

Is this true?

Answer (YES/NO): NO